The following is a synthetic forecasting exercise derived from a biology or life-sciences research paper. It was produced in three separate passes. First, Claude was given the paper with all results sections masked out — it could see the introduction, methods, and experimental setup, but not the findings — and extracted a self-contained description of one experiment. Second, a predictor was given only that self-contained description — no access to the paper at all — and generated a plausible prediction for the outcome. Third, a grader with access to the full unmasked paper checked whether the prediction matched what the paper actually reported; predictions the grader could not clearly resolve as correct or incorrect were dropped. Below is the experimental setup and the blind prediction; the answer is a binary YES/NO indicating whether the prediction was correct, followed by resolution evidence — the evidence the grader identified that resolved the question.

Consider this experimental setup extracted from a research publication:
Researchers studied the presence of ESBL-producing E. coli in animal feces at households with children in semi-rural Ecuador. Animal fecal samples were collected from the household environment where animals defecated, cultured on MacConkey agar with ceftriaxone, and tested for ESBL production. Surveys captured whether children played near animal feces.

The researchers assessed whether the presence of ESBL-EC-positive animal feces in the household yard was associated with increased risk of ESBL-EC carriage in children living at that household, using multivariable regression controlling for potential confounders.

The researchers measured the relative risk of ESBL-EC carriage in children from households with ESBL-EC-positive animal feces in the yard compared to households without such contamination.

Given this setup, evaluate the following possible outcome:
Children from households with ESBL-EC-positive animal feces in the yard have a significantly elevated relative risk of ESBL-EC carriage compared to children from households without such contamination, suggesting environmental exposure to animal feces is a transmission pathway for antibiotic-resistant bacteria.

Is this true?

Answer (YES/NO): NO